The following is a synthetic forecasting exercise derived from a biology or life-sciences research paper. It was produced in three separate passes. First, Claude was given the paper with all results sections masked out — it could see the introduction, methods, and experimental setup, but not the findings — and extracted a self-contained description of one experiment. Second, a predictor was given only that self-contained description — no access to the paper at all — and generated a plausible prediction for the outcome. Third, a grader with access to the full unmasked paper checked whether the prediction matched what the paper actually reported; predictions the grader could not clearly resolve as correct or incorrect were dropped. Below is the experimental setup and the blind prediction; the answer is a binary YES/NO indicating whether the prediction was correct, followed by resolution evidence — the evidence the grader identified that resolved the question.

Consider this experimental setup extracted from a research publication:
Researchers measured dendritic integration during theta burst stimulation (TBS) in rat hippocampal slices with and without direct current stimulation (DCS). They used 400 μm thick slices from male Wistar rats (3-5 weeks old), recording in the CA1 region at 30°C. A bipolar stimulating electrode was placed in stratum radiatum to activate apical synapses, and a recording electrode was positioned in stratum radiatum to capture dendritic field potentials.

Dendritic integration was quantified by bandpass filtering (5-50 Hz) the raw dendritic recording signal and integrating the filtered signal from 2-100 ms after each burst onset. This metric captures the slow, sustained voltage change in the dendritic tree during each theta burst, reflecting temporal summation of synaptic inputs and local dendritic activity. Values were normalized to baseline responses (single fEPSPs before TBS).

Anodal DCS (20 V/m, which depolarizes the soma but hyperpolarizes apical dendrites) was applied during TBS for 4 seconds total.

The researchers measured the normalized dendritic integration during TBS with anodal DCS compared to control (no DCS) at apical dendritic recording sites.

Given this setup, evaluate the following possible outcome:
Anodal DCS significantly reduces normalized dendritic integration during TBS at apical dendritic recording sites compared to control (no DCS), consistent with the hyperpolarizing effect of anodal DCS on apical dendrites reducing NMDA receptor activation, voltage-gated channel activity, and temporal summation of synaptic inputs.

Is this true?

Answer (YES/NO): YES